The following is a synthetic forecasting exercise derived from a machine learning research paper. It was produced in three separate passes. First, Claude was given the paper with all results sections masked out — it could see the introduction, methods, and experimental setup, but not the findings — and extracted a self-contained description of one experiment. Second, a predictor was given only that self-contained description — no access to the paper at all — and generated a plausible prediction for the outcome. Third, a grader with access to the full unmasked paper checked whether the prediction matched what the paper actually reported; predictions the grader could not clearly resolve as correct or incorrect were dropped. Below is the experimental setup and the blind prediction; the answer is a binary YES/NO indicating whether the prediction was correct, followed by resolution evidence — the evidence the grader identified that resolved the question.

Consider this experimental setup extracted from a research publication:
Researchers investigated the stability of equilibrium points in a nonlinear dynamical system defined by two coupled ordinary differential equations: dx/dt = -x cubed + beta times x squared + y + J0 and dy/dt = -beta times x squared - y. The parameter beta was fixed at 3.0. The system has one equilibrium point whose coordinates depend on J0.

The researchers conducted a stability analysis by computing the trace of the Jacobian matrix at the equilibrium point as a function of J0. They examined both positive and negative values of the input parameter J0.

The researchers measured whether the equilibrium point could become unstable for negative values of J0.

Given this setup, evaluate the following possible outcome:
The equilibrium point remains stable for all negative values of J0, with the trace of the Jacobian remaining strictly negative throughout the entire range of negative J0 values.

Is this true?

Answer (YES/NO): YES